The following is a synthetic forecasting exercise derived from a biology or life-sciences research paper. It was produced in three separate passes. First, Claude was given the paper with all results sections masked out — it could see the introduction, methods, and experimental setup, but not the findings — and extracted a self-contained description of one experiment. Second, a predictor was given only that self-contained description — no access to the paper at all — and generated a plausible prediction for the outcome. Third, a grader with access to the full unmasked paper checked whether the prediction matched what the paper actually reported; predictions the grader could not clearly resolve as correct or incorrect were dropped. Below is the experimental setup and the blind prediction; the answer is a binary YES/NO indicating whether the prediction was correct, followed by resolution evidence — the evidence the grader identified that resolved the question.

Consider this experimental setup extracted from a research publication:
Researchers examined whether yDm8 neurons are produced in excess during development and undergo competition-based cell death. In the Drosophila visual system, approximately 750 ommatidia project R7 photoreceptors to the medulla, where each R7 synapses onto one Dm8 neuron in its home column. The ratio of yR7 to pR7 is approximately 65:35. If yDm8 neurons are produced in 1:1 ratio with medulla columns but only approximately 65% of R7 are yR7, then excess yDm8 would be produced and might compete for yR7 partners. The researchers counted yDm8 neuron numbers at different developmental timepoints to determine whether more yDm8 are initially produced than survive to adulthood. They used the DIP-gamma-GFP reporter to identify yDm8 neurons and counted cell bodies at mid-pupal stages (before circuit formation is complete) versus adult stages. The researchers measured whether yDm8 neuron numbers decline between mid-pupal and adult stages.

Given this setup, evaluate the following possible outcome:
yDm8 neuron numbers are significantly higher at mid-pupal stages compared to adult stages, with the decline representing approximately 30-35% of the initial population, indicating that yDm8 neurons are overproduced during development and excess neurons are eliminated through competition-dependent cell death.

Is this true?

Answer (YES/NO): YES